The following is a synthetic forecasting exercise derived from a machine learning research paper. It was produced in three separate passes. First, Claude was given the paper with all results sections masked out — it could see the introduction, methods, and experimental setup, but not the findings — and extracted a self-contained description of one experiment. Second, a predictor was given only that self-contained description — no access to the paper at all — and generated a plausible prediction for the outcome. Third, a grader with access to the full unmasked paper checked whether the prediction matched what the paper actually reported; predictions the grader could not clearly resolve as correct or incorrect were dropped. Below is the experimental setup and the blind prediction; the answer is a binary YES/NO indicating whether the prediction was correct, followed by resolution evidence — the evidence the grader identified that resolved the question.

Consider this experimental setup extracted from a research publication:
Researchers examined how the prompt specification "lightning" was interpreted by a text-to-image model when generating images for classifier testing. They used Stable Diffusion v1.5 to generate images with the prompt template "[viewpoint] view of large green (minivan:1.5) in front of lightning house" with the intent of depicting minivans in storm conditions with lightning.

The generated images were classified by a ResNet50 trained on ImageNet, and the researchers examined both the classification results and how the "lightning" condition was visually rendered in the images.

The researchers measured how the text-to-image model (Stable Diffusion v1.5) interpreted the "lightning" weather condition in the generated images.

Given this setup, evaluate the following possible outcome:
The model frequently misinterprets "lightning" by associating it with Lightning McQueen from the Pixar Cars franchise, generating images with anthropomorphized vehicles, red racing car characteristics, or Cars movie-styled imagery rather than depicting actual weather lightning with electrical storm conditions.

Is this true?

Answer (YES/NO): NO